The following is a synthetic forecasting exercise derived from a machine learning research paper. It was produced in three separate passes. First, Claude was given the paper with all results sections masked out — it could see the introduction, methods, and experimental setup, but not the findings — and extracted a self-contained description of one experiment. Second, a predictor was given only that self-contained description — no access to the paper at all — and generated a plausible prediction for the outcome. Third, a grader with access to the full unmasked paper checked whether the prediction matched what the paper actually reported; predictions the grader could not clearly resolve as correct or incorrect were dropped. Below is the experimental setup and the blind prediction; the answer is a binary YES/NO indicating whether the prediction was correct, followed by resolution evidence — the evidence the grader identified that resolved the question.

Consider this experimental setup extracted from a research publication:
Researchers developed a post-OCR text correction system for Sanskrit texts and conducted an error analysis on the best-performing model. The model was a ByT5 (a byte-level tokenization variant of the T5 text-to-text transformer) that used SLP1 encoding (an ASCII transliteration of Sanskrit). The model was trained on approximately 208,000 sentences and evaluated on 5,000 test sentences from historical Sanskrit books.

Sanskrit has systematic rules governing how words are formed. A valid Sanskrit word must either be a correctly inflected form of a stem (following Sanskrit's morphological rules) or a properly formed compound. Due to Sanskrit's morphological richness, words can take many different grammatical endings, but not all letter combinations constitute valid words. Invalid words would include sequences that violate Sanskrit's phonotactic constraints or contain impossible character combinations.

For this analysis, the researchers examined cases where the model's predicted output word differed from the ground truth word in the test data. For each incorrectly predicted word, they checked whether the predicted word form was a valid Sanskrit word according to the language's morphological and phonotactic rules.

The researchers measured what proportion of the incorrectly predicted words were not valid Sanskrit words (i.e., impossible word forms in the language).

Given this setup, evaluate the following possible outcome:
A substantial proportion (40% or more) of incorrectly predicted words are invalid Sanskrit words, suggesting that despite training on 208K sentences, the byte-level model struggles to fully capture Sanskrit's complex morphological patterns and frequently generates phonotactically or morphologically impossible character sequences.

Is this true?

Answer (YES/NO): YES